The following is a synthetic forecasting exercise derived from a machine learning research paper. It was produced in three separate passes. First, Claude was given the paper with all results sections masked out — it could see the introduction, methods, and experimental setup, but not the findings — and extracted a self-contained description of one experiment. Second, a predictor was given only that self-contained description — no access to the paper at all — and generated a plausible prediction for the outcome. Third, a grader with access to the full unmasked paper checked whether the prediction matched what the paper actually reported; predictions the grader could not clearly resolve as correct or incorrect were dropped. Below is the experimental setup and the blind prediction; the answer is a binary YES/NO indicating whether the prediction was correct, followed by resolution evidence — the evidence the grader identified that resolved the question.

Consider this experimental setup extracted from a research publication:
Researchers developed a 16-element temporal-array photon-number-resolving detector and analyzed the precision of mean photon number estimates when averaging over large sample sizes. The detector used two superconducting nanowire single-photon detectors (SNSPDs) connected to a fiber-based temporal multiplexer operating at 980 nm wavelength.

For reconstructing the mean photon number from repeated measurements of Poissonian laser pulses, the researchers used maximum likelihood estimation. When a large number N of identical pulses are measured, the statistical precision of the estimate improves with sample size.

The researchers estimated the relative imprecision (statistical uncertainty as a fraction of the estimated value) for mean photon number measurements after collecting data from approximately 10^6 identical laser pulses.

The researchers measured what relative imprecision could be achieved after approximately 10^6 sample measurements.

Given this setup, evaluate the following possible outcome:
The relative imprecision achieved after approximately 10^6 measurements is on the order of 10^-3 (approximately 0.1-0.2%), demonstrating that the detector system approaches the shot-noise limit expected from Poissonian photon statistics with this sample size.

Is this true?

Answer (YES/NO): NO